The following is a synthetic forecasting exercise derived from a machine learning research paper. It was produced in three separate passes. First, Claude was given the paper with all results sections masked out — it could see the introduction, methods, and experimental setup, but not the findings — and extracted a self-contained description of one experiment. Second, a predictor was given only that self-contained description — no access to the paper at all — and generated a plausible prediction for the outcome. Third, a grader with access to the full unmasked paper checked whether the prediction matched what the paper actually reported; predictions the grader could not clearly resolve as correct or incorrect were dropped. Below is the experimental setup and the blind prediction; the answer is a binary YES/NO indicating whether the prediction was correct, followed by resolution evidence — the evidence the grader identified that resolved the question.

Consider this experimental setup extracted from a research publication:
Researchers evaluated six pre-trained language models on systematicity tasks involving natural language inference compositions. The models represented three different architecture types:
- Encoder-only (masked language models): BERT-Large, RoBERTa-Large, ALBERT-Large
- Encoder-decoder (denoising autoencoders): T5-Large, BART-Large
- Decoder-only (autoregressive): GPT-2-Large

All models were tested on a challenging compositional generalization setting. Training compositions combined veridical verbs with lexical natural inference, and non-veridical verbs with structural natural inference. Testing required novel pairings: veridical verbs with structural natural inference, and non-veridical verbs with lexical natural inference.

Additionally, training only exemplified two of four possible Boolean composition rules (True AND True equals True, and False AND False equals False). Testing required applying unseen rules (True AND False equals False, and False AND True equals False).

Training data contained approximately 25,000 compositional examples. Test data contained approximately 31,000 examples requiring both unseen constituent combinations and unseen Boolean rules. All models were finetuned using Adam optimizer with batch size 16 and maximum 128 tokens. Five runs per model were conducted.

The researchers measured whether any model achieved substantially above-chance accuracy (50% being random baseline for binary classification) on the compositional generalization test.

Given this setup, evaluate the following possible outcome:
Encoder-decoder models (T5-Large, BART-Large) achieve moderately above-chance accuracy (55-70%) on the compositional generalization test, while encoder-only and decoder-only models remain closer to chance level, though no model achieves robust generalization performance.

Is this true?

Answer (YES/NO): NO